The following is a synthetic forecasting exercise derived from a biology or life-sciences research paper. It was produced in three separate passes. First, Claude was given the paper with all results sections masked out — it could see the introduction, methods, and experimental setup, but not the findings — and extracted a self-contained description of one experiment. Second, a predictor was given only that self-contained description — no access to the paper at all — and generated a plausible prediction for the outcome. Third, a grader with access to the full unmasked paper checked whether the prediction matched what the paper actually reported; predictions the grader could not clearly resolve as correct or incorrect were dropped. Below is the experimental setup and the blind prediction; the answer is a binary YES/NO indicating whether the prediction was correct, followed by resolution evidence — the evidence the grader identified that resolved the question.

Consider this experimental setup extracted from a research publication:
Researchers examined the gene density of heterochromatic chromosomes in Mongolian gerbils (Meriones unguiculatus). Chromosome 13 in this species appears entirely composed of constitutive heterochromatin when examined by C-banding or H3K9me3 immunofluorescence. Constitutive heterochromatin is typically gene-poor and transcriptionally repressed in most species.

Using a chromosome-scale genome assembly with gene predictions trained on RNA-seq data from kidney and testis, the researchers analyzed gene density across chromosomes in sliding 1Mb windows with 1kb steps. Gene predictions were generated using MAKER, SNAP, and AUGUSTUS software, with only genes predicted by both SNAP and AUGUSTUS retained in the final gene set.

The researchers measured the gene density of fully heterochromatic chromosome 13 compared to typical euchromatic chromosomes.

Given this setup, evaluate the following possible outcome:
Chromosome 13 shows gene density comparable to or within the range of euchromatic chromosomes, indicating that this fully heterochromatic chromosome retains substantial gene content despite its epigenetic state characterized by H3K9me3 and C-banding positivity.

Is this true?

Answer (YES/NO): NO